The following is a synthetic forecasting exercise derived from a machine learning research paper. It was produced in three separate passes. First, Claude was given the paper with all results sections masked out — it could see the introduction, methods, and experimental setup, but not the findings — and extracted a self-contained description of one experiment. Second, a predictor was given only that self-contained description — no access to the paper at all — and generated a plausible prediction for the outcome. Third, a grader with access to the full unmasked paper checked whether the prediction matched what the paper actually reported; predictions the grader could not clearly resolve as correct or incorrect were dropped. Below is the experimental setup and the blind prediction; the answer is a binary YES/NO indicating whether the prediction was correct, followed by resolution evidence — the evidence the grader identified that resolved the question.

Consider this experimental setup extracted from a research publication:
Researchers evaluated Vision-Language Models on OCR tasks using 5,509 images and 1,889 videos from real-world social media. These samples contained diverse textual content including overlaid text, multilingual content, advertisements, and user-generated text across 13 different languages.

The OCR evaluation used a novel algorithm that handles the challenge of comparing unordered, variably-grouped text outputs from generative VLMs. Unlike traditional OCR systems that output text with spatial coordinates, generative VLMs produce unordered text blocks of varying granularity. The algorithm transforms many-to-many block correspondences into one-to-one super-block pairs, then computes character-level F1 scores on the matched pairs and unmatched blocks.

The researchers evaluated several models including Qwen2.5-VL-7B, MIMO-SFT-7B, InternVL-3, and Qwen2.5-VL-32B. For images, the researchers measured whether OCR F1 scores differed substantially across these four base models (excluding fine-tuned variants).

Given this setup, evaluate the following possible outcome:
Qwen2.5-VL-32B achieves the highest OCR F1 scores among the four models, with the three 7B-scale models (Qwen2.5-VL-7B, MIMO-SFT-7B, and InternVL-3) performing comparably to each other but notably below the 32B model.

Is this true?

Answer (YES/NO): NO